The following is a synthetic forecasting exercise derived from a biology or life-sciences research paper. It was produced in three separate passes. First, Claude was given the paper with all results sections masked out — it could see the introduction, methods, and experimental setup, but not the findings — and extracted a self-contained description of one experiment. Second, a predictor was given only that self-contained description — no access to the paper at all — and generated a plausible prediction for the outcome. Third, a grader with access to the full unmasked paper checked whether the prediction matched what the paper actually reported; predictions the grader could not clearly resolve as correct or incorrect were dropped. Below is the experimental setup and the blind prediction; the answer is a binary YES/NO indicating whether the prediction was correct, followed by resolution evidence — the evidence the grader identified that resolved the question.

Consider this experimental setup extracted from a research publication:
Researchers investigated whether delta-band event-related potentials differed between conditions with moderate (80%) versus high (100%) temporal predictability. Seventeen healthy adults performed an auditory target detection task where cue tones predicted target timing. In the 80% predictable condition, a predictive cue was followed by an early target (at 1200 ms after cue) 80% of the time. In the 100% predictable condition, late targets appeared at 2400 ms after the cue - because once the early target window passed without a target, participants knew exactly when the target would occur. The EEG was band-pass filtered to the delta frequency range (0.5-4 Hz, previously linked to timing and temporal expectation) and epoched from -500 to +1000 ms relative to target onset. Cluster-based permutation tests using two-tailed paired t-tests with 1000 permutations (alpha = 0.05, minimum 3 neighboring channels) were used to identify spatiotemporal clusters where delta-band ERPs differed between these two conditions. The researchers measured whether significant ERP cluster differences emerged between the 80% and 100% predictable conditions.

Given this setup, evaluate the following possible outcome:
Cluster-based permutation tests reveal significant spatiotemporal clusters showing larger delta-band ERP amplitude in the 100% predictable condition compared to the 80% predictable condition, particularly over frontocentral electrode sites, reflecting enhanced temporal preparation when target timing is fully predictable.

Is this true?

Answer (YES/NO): NO